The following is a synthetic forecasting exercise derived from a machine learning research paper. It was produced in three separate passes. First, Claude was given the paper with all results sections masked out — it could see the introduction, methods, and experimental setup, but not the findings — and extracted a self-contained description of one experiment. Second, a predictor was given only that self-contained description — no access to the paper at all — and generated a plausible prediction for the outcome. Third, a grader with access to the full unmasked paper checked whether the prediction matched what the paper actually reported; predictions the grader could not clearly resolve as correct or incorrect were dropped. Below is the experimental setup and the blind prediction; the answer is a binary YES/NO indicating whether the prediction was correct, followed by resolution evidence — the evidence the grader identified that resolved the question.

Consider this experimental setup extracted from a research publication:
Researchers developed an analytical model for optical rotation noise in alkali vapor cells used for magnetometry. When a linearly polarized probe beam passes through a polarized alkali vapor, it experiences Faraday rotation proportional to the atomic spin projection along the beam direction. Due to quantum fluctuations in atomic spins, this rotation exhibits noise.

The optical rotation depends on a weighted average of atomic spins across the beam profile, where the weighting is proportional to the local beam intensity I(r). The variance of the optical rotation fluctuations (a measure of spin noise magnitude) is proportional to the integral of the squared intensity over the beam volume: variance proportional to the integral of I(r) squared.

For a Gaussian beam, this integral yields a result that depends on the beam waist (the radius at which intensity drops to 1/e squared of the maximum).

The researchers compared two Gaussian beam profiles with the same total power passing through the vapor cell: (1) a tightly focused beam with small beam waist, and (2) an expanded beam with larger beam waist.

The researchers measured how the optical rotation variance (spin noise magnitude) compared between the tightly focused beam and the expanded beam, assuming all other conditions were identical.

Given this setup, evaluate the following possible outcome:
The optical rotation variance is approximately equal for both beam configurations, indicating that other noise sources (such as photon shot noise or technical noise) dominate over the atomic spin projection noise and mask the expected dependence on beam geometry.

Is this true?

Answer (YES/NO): NO